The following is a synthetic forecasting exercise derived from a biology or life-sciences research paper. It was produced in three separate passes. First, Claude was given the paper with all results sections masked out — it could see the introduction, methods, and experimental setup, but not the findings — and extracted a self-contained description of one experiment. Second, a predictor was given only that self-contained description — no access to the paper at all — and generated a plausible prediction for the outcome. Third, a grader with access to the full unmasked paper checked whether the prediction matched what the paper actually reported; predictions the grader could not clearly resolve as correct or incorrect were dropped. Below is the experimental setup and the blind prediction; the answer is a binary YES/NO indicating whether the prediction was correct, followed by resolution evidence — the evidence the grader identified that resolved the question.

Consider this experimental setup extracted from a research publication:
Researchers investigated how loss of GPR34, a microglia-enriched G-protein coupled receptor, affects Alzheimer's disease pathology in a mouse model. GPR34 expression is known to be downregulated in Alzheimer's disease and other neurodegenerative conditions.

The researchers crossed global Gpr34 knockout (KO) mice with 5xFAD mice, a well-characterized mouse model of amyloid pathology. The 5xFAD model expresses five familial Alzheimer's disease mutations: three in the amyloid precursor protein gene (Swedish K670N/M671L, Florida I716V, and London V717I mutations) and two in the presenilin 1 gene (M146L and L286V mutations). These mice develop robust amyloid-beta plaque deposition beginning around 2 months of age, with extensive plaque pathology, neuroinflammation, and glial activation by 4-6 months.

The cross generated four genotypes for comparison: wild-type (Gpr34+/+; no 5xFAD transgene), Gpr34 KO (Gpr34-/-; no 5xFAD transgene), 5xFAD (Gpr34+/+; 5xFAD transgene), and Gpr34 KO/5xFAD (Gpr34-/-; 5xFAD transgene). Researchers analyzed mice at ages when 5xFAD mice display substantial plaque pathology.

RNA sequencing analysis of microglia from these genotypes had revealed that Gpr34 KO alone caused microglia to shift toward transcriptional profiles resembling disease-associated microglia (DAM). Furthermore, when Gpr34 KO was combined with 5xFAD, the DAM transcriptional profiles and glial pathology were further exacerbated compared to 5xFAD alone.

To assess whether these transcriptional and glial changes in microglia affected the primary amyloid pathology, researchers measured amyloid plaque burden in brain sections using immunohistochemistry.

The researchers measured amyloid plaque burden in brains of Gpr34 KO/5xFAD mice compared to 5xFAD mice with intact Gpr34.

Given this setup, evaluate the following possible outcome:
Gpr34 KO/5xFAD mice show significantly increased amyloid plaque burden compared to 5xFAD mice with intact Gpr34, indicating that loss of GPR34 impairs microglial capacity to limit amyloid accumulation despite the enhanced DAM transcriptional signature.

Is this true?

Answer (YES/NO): NO